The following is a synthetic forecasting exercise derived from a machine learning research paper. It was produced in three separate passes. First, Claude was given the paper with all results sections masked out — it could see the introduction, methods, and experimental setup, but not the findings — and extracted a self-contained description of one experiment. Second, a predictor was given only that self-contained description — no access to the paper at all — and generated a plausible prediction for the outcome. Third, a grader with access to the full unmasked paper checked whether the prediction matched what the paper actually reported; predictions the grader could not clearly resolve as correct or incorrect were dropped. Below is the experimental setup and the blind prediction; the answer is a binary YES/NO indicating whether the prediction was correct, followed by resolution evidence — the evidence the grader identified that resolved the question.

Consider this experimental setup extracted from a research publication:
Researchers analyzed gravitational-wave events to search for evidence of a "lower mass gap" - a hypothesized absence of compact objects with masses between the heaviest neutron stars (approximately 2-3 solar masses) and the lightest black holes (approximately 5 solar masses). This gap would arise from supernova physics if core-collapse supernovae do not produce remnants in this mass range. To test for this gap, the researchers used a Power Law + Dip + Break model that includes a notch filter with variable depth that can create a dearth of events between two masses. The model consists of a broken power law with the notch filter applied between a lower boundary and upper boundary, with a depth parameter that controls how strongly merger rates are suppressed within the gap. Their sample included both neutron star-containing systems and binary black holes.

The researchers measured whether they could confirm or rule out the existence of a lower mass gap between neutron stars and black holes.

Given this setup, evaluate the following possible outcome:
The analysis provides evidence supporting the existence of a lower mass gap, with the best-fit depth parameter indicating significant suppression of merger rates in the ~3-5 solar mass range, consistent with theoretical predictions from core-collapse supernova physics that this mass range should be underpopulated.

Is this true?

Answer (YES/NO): NO